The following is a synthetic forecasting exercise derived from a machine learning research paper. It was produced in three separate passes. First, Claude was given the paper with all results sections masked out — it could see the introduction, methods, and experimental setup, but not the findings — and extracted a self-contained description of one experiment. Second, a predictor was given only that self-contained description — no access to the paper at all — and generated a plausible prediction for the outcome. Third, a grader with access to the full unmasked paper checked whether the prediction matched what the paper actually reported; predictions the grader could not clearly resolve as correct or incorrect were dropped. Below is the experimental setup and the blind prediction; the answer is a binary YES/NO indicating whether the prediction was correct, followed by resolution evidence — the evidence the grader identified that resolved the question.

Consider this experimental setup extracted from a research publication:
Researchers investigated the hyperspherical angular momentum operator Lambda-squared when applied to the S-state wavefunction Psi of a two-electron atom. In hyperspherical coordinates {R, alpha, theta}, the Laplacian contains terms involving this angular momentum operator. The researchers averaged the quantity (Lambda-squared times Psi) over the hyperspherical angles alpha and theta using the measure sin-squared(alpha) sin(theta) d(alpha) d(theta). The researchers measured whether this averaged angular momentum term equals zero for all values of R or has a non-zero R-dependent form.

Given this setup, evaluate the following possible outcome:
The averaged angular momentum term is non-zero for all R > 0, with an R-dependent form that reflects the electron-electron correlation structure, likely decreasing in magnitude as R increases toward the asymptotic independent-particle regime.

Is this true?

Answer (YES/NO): NO